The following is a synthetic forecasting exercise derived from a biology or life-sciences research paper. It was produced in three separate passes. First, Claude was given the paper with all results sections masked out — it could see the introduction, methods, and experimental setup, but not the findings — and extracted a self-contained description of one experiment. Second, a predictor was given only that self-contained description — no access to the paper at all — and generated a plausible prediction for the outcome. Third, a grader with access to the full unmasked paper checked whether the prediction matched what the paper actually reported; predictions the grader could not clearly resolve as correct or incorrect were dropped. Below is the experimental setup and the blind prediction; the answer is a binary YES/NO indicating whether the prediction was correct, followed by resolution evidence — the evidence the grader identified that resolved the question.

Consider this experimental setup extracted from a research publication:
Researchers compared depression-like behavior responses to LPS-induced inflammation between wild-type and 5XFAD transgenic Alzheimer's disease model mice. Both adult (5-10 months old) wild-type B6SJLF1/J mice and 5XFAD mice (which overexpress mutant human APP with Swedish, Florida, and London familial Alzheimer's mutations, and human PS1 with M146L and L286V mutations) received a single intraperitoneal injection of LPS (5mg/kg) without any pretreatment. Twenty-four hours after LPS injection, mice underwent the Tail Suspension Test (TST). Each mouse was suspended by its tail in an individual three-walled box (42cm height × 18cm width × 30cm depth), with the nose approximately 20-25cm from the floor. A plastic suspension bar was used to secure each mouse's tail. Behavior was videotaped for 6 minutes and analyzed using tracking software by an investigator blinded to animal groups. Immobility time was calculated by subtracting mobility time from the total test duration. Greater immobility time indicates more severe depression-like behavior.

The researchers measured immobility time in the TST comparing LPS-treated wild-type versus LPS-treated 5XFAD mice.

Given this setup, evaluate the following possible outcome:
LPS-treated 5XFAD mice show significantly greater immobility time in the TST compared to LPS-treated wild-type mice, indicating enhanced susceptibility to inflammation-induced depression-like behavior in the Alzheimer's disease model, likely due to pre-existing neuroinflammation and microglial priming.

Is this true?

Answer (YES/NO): NO